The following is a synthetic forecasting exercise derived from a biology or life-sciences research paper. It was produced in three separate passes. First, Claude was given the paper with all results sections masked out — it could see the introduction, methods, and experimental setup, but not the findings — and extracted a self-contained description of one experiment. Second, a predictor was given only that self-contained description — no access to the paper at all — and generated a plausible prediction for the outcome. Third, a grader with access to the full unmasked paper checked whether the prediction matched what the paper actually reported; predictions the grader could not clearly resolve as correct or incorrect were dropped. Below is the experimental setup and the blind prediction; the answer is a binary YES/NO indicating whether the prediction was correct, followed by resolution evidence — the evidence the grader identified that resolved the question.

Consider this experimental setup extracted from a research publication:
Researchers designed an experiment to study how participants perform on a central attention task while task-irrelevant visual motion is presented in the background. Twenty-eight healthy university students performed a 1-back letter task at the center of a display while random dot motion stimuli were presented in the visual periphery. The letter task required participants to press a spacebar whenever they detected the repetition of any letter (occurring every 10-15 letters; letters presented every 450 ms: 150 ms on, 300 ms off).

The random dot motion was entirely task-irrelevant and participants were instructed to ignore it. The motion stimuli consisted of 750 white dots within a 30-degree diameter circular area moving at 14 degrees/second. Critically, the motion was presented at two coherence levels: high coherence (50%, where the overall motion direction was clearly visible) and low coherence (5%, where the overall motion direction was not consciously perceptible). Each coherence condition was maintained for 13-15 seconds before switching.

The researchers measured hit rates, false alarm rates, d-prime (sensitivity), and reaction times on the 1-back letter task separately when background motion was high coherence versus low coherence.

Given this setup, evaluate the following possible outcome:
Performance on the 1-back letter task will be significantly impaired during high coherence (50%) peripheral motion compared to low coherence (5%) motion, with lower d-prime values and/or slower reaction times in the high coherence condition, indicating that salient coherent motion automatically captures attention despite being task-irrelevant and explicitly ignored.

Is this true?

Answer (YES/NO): NO